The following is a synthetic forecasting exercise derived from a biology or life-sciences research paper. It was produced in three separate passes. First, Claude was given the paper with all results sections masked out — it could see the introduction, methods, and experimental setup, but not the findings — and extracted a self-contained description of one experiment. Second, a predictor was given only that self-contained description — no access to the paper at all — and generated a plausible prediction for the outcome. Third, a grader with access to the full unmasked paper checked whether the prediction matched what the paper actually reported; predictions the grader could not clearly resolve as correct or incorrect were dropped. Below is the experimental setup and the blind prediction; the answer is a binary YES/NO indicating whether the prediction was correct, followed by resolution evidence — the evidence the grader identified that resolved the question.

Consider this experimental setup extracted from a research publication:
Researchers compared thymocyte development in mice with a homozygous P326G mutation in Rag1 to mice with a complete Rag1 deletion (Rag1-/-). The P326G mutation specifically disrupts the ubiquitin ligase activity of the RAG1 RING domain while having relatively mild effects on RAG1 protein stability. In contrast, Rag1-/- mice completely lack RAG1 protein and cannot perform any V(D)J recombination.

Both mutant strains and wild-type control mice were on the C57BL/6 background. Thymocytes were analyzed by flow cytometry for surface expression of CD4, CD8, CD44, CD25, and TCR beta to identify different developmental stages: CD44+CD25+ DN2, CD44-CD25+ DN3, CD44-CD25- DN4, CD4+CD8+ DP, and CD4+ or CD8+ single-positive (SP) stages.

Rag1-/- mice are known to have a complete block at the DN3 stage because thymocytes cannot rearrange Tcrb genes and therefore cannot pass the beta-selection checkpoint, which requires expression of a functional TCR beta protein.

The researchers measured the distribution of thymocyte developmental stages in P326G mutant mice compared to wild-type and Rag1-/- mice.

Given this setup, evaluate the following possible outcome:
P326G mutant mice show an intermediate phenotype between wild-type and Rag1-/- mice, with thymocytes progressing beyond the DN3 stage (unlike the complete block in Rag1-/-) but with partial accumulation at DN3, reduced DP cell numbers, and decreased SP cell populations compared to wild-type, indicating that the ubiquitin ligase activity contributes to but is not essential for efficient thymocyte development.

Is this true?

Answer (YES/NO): YES